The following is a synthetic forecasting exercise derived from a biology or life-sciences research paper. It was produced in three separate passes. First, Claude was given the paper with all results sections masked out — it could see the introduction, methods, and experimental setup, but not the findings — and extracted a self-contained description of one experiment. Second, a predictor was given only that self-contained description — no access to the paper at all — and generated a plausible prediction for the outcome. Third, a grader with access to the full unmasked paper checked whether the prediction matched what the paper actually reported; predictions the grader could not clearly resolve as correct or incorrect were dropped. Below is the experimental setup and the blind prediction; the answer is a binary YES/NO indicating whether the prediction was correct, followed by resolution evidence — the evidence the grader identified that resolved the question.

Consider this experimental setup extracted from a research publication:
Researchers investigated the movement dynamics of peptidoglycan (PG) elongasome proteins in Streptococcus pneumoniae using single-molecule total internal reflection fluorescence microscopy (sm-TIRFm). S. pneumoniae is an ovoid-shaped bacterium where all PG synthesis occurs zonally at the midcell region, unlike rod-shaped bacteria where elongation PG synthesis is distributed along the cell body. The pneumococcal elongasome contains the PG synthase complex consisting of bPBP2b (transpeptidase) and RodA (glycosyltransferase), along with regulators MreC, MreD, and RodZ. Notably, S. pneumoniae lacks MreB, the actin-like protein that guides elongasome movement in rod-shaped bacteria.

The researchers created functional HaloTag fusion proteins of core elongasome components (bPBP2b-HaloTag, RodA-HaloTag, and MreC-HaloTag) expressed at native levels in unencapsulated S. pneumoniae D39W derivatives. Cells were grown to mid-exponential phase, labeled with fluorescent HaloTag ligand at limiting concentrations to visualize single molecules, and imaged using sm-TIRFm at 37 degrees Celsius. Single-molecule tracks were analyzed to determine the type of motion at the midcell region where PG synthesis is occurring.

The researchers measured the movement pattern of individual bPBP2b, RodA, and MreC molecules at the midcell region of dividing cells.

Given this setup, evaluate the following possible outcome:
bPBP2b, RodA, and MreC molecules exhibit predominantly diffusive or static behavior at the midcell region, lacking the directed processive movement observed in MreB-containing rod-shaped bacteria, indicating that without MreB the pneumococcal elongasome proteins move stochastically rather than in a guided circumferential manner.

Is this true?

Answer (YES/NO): NO